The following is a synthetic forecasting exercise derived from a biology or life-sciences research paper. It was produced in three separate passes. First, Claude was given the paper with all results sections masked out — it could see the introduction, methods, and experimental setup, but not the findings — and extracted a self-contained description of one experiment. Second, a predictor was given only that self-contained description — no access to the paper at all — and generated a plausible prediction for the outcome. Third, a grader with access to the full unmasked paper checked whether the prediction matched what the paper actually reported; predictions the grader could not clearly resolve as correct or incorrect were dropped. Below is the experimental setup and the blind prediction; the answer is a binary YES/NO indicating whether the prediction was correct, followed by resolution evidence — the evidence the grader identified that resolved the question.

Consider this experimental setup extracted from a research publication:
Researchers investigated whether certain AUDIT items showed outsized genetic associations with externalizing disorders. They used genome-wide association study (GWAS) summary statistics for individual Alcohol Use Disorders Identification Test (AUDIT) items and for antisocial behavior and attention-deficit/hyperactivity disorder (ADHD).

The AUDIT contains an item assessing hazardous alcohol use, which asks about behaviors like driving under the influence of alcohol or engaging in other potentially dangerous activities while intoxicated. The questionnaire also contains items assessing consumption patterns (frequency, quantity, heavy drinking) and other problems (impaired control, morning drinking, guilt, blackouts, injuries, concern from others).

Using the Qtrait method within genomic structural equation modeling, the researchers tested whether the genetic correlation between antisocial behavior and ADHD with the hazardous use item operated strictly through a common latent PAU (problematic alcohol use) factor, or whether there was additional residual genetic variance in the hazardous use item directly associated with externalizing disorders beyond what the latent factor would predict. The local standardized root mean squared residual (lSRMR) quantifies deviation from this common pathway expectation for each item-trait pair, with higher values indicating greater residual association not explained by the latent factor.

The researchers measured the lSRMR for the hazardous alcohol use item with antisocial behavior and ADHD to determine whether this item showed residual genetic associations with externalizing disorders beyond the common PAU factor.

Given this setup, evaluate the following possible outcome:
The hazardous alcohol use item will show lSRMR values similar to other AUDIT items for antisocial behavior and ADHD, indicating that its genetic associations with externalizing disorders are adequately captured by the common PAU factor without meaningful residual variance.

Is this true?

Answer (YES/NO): NO